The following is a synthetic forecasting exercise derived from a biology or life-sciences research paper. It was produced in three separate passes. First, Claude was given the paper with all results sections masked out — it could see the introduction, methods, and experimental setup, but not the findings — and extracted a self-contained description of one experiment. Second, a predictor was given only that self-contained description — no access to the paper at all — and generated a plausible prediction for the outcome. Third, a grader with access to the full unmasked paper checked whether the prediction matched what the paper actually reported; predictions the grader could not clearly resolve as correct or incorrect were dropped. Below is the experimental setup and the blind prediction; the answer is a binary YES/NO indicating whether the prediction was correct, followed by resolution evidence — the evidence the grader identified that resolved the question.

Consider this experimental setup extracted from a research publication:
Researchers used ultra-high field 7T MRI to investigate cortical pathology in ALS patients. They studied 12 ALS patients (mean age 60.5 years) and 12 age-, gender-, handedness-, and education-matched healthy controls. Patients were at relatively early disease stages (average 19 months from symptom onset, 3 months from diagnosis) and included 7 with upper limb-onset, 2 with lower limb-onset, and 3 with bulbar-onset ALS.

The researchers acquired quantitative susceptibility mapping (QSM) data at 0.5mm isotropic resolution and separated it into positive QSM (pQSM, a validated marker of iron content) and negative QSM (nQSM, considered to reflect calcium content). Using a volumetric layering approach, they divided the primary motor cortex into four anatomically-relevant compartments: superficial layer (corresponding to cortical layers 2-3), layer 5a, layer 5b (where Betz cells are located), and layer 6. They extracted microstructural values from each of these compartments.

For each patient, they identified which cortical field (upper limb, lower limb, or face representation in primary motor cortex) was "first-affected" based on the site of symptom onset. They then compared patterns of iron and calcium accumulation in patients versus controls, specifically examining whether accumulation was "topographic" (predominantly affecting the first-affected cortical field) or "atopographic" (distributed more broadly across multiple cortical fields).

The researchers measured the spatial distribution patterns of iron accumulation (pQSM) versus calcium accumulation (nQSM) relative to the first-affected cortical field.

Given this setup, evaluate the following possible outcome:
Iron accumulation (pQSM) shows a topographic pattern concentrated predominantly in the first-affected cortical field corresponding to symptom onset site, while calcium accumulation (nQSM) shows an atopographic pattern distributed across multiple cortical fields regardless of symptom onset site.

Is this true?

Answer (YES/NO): YES